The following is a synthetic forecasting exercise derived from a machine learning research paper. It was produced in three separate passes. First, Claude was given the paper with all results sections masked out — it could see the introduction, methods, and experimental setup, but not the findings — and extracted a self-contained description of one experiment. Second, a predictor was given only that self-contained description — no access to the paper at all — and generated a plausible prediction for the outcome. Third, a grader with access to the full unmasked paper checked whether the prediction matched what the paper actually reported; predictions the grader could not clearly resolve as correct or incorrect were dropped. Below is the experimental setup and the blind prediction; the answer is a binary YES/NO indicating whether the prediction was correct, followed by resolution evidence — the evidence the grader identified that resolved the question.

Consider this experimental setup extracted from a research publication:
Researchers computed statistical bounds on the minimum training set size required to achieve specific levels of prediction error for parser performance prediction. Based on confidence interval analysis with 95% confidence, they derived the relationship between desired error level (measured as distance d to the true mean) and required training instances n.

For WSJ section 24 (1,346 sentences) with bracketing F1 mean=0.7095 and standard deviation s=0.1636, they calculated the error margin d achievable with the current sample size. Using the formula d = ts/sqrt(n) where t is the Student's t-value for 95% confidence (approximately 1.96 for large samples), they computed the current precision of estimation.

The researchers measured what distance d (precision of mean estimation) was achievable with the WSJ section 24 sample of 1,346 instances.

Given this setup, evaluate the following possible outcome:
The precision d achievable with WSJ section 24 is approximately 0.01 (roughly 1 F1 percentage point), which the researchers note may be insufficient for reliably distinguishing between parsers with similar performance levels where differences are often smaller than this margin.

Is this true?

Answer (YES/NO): NO